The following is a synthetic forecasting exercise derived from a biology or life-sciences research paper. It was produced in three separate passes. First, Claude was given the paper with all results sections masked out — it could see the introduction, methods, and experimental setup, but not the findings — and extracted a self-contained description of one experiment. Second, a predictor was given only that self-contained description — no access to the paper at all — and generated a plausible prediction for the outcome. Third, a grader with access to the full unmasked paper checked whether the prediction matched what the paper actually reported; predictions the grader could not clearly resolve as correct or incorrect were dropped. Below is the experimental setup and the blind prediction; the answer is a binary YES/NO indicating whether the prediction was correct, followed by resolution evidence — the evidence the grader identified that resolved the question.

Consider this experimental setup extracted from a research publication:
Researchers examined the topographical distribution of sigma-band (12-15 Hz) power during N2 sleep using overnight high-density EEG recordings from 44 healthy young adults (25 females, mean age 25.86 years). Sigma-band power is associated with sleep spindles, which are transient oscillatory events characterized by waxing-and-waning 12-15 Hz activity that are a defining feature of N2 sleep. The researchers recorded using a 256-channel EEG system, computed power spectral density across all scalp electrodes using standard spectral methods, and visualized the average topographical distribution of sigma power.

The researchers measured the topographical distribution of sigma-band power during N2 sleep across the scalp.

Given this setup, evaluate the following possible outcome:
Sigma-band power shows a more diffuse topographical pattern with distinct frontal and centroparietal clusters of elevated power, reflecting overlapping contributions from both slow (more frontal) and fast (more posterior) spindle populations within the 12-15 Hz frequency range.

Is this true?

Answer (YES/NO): NO